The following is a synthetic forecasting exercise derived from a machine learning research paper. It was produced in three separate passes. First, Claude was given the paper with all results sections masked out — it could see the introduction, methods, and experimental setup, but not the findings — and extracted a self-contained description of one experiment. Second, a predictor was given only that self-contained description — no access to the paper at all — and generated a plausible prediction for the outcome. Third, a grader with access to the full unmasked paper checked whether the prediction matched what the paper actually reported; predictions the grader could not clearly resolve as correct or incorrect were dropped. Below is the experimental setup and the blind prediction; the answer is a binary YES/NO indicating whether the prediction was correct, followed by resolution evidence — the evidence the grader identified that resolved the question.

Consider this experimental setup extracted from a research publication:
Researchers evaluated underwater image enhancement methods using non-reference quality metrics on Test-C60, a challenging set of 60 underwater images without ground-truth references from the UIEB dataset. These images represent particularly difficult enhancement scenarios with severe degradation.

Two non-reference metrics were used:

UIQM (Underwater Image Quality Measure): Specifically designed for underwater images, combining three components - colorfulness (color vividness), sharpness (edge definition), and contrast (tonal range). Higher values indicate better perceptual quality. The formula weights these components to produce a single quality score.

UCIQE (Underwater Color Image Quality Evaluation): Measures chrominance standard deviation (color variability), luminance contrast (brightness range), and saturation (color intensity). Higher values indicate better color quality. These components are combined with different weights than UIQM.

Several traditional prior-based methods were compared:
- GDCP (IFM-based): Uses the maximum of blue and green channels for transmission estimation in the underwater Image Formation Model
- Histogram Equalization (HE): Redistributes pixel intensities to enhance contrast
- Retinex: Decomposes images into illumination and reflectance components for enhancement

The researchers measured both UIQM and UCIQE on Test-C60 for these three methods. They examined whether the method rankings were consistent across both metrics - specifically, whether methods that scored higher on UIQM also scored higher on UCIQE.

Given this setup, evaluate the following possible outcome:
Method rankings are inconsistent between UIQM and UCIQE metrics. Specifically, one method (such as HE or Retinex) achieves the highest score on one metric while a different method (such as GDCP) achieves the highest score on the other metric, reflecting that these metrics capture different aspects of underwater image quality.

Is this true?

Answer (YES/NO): NO